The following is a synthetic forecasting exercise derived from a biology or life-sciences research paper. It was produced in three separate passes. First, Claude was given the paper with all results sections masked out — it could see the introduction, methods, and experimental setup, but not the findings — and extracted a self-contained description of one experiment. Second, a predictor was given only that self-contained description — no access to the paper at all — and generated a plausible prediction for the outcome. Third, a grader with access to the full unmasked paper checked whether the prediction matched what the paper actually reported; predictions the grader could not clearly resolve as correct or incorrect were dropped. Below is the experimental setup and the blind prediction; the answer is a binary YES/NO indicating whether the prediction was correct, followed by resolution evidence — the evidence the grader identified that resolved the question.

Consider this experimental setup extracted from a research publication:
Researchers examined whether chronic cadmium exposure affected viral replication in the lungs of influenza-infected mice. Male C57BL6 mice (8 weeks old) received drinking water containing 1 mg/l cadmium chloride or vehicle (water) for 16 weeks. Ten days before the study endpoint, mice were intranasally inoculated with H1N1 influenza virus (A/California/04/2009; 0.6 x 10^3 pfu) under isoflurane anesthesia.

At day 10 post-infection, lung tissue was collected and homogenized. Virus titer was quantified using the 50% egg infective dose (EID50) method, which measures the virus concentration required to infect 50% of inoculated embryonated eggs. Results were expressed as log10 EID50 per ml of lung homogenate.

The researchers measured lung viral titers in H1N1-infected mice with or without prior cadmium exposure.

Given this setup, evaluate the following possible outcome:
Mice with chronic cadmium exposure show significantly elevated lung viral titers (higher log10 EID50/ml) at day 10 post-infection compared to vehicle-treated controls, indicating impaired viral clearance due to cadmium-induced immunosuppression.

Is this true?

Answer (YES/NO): NO